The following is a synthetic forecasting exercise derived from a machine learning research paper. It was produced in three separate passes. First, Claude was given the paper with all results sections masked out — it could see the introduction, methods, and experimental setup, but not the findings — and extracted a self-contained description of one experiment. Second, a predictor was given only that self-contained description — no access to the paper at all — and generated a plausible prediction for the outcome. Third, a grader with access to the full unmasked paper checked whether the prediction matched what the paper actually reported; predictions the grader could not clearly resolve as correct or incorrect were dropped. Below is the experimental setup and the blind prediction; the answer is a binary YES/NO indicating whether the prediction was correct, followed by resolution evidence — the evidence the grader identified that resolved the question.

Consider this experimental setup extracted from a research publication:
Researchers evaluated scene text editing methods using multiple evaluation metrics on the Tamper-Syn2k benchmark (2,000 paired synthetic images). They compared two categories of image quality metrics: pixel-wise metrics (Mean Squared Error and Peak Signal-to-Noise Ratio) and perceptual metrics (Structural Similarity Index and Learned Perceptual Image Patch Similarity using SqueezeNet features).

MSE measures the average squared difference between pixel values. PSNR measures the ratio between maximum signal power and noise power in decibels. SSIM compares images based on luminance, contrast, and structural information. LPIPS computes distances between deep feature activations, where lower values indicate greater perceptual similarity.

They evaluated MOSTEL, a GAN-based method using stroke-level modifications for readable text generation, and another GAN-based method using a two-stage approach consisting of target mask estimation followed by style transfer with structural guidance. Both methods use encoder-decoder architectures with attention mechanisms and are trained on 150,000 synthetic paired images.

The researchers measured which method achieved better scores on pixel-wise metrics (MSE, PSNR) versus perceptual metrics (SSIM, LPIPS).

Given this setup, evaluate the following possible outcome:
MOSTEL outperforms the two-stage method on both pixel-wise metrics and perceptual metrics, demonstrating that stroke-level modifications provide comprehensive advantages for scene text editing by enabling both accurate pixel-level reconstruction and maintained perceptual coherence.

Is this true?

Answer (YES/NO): NO